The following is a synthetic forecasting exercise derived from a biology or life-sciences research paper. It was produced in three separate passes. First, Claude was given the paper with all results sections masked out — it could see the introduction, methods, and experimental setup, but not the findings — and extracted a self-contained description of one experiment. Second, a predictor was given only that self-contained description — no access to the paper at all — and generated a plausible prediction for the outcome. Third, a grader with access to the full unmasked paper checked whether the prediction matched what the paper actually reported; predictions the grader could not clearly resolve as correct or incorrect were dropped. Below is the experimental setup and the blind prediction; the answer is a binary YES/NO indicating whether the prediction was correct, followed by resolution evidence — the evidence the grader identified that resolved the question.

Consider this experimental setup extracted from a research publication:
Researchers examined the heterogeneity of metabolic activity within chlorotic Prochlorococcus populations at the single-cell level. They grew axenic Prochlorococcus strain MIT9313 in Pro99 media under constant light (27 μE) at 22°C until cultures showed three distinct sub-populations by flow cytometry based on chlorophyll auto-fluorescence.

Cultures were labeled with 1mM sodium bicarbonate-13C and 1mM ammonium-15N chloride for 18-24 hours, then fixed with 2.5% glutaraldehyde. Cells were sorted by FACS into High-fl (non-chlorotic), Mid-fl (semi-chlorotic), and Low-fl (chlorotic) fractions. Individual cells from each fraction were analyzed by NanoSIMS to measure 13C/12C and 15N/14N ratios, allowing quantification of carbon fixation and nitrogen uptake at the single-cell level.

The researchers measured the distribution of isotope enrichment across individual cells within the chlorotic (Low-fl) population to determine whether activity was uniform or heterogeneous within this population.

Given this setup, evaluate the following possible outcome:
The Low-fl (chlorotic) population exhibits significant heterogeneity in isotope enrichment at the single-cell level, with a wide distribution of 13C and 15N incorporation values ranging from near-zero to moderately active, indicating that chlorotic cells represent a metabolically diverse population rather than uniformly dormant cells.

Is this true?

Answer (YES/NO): NO